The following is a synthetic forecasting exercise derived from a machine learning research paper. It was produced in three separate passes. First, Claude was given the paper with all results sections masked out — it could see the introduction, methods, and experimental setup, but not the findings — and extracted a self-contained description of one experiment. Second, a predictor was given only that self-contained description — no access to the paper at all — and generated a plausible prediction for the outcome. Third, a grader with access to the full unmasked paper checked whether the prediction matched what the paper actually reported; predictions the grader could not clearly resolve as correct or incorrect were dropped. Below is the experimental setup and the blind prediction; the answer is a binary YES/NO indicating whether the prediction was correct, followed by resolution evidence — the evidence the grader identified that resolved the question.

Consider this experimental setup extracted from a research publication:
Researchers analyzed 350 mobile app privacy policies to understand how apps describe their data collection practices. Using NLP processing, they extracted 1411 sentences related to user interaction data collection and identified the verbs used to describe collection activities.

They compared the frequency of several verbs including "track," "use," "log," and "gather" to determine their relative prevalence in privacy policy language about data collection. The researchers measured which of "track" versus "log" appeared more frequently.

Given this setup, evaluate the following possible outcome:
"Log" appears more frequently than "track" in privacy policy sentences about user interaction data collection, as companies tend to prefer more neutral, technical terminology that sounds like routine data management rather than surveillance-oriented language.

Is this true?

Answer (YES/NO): NO